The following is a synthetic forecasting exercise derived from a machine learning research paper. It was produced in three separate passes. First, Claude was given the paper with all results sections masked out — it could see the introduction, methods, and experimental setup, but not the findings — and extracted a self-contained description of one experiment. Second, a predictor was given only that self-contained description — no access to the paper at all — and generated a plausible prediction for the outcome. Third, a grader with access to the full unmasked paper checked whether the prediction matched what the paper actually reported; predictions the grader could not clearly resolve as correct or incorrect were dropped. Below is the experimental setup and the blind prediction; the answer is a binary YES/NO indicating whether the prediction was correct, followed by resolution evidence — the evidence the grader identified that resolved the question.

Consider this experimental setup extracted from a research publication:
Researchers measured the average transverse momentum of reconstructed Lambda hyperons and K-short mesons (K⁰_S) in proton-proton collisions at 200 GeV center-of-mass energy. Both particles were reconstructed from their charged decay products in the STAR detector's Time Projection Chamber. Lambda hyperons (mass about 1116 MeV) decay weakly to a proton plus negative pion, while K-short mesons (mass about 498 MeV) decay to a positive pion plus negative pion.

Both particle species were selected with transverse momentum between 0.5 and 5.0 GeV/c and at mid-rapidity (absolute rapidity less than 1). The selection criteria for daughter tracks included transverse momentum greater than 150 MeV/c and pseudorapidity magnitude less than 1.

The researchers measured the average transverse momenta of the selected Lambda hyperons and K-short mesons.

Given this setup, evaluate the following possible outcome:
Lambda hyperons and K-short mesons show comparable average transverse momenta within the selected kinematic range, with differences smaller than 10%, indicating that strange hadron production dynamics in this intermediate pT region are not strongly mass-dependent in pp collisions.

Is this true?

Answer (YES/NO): NO